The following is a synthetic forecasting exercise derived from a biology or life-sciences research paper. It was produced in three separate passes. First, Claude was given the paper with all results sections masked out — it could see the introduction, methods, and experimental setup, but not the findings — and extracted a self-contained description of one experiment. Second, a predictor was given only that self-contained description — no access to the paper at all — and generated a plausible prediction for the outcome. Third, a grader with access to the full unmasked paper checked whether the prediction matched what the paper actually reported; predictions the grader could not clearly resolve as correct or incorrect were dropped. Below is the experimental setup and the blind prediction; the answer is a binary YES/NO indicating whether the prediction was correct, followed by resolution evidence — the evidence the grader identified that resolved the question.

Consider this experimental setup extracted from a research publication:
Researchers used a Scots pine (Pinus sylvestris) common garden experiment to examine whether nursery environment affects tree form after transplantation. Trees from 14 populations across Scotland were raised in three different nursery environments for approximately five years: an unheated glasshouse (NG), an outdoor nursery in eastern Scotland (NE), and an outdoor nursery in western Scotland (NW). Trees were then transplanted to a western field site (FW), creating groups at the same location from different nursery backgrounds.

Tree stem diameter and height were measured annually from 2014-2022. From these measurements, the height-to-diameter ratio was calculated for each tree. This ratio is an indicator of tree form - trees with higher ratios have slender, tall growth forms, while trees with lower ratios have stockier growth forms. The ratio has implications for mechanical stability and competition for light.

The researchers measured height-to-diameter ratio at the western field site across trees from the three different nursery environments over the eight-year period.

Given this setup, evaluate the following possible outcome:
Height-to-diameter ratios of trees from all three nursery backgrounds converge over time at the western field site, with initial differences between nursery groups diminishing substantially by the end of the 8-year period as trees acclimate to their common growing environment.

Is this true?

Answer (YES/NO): NO